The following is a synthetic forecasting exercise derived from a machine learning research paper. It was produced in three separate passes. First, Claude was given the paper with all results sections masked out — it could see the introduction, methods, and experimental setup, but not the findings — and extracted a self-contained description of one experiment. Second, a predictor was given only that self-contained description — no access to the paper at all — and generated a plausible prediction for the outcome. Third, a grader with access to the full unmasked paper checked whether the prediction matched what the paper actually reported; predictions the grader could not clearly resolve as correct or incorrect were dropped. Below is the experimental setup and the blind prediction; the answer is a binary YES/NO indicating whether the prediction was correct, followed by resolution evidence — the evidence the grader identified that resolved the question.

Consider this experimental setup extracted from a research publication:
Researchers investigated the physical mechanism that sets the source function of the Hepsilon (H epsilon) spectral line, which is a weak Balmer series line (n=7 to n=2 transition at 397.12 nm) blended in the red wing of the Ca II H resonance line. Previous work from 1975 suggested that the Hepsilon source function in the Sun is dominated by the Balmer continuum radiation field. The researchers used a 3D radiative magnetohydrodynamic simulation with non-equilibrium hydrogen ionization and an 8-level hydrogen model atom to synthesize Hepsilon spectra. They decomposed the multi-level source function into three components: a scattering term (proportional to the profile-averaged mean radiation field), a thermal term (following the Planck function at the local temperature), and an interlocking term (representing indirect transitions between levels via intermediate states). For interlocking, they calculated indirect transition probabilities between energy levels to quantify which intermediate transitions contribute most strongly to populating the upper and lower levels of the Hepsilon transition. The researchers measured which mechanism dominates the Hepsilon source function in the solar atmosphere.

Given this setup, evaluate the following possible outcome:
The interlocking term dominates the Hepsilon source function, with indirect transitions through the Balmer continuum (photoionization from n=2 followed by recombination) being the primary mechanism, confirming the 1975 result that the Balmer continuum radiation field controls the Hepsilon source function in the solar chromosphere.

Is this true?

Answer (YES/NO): NO